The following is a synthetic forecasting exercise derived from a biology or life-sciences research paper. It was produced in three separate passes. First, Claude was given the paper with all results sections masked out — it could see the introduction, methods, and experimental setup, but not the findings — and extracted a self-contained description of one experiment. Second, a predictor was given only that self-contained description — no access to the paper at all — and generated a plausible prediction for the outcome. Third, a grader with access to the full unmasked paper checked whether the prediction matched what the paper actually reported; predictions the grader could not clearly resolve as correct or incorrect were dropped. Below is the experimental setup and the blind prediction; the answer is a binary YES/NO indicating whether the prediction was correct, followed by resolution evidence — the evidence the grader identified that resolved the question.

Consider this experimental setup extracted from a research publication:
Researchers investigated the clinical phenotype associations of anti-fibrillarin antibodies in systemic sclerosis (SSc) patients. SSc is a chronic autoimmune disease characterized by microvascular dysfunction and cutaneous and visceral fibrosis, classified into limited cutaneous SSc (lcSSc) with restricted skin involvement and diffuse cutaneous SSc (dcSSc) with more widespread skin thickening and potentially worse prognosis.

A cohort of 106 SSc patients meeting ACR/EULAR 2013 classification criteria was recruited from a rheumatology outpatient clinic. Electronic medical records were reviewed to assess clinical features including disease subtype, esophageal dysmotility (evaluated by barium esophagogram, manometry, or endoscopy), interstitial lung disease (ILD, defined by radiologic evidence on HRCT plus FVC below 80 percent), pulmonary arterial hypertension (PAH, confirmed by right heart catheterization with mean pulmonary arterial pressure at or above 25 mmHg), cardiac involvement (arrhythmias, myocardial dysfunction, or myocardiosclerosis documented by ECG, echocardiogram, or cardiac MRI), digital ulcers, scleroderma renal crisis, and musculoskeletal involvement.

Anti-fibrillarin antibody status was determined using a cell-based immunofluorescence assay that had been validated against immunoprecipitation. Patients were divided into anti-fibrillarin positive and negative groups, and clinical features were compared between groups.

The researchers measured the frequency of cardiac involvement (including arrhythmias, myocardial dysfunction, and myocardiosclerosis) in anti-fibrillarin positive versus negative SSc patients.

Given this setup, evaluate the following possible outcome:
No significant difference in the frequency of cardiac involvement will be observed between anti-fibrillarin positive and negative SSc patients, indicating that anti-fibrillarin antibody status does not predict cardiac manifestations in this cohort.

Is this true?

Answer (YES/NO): NO